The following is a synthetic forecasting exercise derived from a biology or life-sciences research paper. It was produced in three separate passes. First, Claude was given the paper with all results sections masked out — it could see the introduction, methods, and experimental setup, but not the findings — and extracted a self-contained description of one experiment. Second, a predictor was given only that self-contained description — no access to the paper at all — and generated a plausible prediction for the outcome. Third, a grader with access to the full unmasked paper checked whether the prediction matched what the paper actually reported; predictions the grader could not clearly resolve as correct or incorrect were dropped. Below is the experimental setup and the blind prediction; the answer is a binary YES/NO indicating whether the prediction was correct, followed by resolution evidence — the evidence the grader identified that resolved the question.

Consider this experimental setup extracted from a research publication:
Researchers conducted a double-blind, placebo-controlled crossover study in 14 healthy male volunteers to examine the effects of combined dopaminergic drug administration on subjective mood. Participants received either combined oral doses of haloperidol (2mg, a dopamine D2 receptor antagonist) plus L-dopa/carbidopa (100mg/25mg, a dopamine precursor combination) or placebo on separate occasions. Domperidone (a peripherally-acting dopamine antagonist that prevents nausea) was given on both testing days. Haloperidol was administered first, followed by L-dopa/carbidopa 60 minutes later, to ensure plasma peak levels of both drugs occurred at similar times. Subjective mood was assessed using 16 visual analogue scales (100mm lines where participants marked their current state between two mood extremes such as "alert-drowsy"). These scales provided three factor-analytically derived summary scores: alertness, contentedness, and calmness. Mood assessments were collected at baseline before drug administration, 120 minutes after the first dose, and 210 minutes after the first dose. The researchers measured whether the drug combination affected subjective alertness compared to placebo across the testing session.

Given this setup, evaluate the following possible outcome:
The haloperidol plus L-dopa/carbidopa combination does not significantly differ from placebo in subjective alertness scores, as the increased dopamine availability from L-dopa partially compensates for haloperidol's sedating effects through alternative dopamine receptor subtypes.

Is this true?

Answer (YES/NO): YES